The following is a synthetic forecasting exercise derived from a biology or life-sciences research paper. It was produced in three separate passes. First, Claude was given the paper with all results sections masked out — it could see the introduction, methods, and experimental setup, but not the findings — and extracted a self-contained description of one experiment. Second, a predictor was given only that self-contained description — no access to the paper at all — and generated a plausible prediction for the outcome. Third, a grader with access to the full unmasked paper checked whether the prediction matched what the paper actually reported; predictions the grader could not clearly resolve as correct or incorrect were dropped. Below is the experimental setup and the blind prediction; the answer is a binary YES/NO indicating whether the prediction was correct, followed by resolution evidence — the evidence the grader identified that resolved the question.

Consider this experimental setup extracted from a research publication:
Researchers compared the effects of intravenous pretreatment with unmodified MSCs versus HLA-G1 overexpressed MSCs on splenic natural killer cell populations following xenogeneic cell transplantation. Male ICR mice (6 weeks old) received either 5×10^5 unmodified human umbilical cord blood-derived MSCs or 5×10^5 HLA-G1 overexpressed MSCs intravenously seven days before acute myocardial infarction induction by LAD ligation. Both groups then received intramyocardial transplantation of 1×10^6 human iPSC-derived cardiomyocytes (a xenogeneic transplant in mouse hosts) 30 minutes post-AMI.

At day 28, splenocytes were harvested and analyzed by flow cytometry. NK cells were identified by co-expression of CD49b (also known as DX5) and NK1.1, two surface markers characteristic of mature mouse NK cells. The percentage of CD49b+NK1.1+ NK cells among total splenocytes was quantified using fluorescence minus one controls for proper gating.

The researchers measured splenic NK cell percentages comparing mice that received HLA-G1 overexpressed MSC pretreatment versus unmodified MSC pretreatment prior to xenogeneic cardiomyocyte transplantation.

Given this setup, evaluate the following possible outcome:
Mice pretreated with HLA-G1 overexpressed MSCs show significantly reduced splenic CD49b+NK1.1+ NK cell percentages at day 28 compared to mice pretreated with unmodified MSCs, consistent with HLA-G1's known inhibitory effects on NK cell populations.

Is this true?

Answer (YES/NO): YES